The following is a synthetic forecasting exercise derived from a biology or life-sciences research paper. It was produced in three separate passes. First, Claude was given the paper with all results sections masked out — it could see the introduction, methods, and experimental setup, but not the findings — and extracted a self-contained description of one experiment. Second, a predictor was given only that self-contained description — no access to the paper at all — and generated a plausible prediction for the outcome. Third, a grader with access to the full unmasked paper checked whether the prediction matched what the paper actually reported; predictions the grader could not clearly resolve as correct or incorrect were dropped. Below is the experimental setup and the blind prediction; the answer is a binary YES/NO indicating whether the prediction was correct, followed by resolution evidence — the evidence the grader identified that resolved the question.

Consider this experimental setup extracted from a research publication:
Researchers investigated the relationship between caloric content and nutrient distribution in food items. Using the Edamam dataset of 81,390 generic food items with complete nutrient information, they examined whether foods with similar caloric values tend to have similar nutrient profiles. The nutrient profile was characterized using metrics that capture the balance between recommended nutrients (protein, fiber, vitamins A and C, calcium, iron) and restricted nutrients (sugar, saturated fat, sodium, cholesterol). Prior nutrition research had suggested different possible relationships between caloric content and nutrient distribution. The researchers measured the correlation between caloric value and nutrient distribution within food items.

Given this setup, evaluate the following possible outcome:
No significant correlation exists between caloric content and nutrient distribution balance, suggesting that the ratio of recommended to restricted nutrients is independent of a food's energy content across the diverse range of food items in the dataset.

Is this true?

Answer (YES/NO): YES